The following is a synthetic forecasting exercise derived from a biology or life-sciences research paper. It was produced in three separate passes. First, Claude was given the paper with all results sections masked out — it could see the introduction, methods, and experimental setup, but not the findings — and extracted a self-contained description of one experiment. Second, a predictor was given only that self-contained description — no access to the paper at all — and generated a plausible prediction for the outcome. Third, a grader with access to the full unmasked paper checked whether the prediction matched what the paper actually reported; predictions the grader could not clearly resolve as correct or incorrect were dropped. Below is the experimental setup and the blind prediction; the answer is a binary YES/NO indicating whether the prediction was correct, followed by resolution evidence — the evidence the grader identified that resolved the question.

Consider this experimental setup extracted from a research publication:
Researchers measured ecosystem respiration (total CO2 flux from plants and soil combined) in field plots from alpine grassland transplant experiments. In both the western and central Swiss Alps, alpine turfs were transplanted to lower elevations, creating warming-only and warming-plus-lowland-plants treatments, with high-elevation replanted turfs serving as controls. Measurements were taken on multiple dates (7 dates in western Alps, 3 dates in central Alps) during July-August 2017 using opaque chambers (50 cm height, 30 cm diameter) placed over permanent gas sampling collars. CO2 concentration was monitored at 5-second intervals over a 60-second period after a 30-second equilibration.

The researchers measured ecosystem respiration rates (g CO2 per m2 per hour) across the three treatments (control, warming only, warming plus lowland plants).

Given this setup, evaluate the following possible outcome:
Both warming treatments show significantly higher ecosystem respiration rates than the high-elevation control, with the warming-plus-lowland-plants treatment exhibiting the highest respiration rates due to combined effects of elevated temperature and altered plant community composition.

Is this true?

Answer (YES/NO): NO